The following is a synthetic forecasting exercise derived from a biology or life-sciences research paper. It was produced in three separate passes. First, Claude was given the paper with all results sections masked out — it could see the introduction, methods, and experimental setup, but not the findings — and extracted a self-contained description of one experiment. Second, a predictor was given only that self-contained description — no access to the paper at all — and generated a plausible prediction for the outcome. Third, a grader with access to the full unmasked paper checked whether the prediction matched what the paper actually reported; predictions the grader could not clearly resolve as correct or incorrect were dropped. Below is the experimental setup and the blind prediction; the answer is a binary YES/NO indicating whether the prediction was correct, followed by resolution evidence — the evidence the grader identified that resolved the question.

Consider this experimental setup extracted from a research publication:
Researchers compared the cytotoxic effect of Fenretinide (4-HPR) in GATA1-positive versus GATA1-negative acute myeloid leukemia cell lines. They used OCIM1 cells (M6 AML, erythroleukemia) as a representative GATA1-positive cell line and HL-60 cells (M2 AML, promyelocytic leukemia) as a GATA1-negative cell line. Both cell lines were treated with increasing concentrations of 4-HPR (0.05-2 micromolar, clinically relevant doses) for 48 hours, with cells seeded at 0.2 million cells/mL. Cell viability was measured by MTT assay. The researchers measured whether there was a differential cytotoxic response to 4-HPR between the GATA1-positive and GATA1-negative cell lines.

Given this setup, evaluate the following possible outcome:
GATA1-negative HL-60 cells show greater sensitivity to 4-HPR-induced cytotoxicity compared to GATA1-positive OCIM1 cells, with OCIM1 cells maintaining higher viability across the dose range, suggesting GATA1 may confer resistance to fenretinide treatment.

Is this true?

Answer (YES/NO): NO